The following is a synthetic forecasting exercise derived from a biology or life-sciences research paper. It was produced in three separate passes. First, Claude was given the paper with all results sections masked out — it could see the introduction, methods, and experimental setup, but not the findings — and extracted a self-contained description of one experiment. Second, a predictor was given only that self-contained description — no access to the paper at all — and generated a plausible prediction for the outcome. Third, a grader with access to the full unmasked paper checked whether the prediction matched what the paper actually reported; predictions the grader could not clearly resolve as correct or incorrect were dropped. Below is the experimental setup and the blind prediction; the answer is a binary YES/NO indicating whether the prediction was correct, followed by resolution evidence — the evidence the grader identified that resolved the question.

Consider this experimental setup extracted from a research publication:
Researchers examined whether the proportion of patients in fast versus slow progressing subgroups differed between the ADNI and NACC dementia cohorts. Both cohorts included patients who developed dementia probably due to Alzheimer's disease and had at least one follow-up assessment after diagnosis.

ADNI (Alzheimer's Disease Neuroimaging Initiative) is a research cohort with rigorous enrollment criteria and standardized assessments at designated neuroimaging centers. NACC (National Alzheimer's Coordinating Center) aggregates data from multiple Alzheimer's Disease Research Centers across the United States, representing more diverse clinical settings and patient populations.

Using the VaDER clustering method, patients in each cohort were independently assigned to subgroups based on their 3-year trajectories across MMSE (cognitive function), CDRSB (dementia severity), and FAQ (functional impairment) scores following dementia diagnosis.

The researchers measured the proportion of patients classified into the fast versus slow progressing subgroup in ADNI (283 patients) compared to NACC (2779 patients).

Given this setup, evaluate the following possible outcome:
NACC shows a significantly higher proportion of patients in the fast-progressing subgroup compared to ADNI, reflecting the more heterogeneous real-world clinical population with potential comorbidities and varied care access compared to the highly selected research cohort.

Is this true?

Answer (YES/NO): NO